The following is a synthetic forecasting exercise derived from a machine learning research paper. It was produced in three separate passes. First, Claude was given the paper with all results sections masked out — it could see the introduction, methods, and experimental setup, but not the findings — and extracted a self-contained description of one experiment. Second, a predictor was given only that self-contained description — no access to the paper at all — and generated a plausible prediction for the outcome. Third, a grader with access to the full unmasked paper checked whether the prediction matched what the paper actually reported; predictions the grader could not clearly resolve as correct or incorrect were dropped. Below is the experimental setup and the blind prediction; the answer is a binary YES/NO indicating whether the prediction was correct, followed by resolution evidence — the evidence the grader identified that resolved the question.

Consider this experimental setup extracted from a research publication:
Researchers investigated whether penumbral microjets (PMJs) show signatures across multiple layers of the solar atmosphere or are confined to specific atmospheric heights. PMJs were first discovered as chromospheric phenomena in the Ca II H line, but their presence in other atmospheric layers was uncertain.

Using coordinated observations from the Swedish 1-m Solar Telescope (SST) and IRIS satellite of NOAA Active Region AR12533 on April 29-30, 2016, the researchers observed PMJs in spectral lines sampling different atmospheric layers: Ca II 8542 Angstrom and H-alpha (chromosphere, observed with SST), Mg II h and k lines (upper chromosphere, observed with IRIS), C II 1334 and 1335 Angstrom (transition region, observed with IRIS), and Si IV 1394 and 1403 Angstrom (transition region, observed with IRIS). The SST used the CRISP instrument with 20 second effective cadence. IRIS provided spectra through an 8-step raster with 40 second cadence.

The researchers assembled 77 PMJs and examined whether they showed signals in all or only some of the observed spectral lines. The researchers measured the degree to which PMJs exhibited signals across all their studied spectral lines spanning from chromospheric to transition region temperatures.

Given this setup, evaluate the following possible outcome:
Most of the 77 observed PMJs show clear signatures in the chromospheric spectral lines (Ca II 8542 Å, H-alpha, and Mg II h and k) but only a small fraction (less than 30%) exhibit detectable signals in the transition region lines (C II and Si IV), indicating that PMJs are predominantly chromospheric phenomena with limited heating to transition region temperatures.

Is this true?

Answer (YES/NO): NO